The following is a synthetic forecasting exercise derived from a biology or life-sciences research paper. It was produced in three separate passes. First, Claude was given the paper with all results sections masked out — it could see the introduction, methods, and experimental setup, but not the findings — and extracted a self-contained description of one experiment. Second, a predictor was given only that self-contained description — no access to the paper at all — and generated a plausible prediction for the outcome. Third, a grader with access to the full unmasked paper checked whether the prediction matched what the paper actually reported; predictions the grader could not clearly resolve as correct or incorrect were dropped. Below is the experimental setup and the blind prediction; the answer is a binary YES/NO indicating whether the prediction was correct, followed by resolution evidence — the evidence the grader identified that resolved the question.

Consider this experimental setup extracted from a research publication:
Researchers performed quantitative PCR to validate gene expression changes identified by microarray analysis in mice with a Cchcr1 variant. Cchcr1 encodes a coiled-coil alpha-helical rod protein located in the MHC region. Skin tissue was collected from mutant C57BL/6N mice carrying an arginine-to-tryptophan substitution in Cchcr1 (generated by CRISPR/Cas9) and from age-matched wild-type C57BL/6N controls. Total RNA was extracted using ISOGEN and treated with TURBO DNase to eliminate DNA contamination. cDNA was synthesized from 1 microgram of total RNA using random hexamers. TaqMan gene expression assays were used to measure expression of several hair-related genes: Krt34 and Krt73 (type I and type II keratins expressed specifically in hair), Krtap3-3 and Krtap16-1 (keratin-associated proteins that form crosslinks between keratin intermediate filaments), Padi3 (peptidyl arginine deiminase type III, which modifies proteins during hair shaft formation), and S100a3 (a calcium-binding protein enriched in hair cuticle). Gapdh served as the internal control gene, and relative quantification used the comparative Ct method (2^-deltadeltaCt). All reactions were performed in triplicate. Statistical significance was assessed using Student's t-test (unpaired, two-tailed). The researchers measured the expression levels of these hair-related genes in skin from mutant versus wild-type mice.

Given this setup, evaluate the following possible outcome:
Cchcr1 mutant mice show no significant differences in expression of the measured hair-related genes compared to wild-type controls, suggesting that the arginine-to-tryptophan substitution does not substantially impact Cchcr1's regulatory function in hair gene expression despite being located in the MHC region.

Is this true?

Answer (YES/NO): NO